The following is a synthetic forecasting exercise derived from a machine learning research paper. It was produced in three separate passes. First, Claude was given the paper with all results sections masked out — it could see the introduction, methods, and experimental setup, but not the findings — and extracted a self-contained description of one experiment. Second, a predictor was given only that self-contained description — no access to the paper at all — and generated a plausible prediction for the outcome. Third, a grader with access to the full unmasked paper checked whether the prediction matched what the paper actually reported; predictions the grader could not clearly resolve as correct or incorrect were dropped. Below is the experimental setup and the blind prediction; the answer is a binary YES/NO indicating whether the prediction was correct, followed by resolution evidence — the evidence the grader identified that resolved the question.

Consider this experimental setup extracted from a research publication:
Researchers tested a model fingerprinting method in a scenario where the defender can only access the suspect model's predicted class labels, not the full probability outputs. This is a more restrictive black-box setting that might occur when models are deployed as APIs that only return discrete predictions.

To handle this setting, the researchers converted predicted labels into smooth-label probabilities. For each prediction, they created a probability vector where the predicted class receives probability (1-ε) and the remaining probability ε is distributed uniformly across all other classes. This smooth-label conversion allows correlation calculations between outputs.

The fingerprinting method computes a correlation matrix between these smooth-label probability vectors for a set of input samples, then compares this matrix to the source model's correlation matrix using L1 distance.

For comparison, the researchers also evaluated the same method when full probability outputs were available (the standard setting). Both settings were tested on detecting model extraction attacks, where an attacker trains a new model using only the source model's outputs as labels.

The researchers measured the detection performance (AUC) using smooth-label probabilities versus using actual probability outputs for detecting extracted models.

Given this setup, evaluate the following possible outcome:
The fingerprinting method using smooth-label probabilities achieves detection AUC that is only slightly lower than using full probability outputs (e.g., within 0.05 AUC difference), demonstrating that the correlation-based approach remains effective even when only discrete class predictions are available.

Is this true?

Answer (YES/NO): YES